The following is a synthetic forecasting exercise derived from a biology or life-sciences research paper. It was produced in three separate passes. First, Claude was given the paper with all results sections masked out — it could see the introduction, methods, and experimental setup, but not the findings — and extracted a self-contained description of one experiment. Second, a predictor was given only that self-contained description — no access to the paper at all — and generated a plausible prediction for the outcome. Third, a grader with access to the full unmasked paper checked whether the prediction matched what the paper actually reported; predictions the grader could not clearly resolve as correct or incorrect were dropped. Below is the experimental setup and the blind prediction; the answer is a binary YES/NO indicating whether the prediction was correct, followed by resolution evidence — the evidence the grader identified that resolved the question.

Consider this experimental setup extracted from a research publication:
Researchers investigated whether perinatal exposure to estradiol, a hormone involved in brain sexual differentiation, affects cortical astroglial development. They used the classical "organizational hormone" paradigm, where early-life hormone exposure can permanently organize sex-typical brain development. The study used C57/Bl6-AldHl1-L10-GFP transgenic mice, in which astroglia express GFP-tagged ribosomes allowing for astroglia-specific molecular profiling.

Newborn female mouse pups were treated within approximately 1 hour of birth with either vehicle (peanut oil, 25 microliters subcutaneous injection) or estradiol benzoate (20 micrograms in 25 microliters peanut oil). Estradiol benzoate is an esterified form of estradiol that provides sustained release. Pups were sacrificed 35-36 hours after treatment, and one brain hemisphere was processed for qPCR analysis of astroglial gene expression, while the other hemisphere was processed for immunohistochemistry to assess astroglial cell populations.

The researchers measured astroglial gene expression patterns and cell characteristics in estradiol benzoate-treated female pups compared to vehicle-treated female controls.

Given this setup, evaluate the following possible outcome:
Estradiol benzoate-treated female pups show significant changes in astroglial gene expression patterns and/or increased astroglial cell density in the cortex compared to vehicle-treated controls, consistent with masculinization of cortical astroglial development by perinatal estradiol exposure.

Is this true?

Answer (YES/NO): YES